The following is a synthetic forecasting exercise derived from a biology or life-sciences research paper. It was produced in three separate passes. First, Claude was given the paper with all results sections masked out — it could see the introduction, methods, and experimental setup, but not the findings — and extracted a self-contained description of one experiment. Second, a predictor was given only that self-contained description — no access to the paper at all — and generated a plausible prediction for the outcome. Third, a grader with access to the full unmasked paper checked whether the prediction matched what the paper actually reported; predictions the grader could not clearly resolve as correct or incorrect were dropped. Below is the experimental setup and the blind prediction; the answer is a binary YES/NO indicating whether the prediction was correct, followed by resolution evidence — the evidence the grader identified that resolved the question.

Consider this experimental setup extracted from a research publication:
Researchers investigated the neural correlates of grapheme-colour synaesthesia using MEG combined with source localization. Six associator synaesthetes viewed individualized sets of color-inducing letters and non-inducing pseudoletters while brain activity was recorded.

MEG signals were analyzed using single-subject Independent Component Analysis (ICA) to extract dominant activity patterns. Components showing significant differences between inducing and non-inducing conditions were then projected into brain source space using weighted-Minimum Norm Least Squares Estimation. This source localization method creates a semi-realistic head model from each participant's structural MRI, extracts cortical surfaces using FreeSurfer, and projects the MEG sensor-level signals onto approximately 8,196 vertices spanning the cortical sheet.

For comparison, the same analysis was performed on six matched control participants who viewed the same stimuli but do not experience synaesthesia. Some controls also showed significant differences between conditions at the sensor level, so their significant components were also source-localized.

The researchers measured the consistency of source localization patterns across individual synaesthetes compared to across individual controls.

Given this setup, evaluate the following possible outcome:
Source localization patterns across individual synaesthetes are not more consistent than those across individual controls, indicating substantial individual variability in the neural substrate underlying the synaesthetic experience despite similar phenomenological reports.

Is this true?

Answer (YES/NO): NO